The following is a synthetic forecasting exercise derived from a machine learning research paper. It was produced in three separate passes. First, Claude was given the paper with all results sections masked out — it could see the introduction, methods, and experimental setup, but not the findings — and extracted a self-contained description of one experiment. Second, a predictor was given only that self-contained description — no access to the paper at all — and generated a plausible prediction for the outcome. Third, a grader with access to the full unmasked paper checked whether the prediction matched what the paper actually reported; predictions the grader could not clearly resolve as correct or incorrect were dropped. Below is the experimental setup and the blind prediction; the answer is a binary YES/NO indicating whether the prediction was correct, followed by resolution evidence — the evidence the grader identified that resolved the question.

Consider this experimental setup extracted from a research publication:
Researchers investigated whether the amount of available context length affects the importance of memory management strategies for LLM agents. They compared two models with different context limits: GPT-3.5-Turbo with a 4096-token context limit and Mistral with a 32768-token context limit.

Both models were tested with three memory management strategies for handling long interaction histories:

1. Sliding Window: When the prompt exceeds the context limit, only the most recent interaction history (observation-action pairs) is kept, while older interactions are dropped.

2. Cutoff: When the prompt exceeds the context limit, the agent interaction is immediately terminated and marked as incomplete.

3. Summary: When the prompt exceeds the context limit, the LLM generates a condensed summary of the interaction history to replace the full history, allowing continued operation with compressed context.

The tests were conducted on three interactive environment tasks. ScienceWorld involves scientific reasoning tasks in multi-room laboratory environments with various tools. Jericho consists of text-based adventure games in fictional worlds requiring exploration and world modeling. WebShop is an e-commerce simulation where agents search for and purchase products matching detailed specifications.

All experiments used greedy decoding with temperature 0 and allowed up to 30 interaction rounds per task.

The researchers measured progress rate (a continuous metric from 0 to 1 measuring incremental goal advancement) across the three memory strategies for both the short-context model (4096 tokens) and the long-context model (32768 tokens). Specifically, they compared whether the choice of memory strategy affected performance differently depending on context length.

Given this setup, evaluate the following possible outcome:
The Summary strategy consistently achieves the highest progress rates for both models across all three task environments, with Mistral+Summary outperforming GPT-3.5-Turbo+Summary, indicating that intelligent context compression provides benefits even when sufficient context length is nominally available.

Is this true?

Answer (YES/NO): NO